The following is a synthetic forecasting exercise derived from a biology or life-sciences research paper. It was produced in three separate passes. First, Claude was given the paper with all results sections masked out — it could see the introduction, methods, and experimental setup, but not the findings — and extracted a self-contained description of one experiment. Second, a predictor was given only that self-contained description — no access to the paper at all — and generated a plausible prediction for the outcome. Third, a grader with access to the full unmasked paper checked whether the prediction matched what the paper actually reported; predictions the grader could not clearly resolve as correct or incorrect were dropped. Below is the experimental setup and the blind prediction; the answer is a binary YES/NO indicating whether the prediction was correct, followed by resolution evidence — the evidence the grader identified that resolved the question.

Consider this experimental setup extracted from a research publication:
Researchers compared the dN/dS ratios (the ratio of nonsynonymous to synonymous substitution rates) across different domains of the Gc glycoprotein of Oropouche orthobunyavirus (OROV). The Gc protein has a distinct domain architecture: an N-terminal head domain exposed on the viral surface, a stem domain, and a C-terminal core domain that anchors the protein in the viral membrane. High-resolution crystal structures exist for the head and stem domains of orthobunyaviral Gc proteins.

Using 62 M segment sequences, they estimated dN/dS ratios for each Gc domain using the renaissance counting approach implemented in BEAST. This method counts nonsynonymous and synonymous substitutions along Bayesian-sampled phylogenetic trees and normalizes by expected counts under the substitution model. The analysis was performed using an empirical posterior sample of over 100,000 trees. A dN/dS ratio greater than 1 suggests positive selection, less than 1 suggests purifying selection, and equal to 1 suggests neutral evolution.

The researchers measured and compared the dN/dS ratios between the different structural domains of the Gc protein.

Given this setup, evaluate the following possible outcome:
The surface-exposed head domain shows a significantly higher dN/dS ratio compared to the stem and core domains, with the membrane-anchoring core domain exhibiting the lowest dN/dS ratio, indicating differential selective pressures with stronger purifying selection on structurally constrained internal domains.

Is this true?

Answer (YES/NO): NO